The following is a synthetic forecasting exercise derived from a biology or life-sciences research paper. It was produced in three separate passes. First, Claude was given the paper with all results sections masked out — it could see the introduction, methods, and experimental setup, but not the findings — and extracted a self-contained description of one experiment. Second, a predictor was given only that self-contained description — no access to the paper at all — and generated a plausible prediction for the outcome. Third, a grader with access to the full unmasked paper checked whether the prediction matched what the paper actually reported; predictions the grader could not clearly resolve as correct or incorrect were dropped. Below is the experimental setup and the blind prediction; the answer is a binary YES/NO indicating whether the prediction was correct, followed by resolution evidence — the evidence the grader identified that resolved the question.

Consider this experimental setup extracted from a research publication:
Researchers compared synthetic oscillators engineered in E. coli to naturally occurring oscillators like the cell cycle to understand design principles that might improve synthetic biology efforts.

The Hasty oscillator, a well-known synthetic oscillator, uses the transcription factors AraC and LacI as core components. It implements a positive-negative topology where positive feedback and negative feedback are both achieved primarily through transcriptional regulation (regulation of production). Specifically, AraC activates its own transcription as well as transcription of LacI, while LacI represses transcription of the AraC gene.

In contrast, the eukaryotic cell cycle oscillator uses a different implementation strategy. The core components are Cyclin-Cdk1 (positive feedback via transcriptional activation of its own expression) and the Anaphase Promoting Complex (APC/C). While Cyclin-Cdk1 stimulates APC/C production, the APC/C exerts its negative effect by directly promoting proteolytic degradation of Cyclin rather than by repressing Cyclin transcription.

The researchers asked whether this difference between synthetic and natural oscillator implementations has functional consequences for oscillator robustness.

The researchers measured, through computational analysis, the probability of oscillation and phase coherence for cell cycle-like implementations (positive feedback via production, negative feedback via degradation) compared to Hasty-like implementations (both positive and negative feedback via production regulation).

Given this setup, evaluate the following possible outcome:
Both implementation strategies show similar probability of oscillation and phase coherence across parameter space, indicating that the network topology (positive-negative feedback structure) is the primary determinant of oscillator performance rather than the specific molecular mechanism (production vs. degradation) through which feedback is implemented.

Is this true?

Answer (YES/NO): NO